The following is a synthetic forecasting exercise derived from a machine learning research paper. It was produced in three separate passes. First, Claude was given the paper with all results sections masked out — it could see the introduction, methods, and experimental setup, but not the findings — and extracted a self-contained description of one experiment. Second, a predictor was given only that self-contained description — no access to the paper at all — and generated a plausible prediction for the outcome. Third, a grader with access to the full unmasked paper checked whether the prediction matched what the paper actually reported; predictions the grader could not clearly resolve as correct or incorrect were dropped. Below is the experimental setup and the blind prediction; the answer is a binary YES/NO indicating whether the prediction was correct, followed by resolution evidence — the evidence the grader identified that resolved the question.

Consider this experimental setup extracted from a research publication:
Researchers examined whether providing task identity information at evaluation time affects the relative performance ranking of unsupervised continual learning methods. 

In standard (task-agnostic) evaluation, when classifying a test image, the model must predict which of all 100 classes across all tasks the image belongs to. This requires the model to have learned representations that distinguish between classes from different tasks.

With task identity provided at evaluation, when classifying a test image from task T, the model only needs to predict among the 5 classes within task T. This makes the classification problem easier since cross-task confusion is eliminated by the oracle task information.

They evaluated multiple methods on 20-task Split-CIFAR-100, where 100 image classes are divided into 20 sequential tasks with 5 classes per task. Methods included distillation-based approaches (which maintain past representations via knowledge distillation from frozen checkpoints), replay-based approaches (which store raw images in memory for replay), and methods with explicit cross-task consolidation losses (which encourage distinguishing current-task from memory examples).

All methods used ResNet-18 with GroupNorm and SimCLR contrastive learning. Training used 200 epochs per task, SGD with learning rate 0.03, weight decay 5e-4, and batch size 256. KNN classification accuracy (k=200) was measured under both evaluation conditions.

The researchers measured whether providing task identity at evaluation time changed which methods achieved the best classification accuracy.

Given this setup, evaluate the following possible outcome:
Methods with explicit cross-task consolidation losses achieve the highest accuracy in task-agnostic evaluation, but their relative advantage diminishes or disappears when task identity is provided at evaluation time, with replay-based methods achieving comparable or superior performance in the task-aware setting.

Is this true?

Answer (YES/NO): NO